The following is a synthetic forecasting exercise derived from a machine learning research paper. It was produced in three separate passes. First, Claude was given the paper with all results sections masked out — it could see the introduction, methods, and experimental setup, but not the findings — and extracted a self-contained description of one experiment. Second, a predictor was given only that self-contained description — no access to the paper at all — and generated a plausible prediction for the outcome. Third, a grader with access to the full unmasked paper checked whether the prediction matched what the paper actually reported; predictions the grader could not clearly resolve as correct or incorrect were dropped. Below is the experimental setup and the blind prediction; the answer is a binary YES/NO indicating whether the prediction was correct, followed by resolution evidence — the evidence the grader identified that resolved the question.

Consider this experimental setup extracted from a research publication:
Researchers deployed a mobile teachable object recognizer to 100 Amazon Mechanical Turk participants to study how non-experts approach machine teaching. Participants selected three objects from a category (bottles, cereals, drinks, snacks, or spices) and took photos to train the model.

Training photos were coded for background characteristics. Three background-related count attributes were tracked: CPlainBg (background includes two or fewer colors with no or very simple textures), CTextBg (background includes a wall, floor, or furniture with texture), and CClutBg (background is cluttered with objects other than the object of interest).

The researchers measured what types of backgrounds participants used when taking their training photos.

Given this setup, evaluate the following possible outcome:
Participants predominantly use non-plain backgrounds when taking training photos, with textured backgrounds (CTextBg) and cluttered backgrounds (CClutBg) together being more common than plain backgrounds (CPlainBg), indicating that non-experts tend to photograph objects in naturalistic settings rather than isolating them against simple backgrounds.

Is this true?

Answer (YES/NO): YES